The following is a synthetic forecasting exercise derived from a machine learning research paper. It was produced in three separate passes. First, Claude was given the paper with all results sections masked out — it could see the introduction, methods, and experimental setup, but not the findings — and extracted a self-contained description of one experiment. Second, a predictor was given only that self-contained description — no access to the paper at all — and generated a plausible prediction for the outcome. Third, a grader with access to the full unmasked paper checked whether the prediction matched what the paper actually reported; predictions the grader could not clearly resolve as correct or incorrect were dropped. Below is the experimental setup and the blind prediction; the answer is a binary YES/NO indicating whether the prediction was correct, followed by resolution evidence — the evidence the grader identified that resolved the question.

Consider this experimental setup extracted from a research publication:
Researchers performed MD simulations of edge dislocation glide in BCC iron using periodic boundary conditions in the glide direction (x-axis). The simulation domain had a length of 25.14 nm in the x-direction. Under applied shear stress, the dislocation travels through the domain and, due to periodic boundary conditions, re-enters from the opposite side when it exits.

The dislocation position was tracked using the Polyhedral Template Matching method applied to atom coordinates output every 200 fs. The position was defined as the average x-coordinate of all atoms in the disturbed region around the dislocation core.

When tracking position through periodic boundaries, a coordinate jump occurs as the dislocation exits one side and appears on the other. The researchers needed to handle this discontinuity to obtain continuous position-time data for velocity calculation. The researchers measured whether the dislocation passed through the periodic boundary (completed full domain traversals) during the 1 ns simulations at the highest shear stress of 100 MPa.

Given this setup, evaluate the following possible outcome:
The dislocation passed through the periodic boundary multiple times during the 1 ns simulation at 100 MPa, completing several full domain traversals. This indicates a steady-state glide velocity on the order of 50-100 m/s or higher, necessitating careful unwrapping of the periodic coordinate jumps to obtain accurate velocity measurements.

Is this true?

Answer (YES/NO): YES